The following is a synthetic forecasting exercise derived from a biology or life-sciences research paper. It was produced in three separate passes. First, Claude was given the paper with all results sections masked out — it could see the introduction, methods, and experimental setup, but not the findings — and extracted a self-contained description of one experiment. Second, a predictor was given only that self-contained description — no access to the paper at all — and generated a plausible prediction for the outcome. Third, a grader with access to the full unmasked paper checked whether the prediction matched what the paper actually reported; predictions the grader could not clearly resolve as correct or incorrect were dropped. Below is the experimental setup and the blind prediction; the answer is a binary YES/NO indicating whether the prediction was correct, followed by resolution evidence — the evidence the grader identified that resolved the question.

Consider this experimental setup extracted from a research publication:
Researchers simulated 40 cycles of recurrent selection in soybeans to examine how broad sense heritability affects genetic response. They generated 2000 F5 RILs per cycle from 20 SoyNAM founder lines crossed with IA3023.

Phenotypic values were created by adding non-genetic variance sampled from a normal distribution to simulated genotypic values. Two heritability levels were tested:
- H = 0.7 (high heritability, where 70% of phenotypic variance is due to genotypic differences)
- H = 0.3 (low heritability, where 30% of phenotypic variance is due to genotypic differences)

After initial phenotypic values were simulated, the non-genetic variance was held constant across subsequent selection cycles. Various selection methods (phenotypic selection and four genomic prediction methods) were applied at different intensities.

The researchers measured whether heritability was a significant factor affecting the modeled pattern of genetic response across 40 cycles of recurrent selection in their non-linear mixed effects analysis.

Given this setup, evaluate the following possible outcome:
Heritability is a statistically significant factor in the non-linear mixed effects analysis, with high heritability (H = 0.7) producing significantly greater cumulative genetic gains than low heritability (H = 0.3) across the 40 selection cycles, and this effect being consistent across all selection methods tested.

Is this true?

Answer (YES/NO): NO